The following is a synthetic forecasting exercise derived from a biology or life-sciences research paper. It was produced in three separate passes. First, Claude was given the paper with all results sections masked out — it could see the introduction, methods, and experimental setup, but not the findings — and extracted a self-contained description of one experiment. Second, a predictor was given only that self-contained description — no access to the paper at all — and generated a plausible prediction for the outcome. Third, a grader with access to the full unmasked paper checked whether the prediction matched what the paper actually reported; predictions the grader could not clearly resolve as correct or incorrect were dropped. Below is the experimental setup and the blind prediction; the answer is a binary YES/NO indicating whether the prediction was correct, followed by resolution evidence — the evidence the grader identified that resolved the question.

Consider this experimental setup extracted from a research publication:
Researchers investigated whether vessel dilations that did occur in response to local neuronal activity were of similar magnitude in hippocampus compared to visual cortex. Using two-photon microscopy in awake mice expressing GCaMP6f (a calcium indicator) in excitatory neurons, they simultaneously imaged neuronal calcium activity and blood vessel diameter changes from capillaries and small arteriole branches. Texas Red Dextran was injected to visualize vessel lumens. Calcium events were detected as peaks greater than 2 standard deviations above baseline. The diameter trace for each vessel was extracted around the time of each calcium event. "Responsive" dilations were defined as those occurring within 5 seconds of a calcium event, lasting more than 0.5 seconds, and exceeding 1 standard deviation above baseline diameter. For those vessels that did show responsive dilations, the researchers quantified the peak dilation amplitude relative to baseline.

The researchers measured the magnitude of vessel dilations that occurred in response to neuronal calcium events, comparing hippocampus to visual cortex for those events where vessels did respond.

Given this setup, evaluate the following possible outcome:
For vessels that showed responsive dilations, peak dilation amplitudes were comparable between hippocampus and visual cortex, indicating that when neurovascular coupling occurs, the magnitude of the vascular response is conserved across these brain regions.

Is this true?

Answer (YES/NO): NO